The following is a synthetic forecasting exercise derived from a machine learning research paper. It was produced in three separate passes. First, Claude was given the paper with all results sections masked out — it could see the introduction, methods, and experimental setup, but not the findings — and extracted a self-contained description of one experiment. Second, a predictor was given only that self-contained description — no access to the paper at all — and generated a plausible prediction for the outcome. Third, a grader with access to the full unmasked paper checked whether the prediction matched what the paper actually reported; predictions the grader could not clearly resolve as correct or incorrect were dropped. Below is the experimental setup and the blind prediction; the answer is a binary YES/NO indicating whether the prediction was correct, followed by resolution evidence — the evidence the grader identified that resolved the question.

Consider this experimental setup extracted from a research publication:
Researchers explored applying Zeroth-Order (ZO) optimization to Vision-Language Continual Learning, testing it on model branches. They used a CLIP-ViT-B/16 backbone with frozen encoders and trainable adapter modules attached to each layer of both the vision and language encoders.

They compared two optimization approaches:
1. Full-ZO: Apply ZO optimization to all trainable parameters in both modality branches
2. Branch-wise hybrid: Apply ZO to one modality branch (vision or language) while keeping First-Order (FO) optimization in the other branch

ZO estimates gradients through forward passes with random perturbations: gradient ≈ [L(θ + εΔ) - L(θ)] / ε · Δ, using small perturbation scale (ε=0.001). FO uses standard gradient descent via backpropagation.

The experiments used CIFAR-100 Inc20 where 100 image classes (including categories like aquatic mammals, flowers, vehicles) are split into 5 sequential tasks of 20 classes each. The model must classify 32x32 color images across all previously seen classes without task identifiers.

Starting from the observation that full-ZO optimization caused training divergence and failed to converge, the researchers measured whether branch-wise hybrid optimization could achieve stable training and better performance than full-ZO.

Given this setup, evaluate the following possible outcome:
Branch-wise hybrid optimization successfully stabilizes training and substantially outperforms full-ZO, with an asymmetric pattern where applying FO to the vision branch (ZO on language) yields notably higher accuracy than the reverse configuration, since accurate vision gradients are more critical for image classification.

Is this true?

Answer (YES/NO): YES